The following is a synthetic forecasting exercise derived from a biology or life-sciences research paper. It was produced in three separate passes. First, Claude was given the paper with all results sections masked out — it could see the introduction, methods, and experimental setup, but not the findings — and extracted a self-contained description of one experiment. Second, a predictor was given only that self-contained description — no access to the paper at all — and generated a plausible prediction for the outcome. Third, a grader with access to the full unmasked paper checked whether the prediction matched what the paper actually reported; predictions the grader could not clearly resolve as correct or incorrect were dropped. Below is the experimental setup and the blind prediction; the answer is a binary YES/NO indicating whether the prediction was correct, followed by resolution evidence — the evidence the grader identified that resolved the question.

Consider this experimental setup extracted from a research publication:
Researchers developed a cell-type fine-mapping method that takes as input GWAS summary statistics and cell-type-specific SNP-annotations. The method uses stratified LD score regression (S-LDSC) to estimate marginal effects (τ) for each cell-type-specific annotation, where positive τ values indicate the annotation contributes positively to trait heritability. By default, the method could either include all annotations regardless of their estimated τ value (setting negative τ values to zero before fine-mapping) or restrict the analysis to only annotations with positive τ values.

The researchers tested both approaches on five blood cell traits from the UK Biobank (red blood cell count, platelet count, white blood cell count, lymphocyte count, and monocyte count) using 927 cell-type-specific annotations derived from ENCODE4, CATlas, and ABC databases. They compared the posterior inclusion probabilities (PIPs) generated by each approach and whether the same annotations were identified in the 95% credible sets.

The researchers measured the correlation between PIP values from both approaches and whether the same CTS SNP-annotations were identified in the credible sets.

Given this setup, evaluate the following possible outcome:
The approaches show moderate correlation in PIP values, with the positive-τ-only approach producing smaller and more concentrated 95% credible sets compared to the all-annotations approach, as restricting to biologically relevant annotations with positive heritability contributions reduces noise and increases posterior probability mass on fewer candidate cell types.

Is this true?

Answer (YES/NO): NO